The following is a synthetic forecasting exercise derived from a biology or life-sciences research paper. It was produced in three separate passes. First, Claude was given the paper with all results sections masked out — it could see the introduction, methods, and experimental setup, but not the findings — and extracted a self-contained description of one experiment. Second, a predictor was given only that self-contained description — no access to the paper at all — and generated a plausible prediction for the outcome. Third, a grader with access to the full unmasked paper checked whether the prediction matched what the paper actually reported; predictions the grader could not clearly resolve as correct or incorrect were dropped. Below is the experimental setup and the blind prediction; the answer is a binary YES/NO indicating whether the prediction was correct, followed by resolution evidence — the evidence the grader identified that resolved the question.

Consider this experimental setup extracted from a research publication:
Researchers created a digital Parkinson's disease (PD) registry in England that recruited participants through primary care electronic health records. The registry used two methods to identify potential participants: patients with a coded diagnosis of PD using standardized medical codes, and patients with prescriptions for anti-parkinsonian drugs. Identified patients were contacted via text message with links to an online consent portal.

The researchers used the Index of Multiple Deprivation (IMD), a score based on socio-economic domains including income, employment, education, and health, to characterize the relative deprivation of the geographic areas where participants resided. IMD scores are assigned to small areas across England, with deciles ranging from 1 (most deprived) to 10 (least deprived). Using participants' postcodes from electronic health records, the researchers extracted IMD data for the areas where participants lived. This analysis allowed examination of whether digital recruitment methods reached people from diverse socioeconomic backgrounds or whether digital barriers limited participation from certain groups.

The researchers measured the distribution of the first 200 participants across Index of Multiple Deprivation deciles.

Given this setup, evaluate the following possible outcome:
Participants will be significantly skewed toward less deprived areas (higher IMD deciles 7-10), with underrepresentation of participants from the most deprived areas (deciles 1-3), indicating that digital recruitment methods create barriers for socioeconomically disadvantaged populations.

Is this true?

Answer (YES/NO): NO